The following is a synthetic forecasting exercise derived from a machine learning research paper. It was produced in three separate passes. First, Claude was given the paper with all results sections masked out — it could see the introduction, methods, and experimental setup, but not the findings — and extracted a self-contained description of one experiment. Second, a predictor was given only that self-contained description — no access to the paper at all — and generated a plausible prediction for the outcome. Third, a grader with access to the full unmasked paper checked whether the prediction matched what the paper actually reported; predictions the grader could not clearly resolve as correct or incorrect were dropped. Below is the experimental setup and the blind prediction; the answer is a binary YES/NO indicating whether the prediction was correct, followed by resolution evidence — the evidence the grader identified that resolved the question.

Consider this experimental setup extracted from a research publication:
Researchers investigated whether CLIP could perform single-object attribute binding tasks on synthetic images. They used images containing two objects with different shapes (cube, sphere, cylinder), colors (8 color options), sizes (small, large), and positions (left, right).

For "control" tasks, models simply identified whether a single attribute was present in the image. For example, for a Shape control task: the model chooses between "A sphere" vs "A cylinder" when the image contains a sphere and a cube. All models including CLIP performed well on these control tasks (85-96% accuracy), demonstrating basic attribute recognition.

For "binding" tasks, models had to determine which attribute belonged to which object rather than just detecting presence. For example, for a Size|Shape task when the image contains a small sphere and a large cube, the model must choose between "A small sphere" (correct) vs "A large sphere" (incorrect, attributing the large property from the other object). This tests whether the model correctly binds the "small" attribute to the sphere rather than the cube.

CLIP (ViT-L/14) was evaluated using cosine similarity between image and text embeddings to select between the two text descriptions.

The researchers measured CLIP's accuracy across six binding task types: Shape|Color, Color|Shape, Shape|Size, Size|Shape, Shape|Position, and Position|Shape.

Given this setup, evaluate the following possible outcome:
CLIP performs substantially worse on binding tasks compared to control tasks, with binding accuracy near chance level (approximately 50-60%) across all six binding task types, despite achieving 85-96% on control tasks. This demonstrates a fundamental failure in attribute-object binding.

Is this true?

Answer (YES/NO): YES